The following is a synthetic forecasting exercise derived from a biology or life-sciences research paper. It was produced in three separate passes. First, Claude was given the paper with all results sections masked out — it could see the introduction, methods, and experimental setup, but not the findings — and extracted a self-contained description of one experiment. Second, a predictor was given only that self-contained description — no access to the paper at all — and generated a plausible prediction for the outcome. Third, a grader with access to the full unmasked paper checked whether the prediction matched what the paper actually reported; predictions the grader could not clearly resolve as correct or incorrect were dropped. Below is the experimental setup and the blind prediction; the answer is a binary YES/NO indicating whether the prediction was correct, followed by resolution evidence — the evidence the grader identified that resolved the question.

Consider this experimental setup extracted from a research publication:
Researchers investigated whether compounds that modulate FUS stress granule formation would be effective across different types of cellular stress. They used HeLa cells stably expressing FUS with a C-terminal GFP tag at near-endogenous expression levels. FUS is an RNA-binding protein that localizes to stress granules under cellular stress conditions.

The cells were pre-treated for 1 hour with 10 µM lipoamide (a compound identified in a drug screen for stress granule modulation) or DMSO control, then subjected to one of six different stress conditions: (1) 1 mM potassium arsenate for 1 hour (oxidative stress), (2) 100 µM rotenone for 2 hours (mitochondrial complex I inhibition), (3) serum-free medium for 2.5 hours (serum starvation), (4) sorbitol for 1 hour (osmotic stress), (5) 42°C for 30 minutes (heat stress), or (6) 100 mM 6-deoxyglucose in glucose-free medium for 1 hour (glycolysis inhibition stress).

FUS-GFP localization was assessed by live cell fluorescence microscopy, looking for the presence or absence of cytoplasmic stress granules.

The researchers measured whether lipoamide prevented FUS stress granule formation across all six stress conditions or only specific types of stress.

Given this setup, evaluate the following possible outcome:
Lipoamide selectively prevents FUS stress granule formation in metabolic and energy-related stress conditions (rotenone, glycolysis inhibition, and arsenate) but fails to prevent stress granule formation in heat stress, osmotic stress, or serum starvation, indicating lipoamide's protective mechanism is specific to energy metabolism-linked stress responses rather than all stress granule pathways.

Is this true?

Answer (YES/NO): NO